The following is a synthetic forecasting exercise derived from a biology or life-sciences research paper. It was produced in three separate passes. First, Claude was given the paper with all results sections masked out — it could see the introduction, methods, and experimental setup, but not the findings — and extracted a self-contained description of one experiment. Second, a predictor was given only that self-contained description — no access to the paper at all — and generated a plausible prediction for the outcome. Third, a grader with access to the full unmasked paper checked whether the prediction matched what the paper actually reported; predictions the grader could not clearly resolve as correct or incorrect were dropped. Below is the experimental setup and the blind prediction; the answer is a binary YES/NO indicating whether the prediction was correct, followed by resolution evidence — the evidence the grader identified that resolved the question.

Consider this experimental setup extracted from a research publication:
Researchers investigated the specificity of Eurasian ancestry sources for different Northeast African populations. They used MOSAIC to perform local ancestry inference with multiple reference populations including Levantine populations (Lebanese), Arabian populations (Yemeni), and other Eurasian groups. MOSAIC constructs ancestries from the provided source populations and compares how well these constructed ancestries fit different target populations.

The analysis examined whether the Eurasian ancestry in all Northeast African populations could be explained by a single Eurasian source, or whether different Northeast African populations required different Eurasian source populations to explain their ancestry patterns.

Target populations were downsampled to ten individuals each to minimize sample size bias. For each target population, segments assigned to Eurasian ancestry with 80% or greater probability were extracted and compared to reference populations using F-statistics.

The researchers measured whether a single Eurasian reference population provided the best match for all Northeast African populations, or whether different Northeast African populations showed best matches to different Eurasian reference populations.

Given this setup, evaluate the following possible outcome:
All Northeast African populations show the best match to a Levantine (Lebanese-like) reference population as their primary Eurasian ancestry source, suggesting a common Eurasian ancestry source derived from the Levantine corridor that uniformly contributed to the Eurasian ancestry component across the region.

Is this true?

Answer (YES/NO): NO